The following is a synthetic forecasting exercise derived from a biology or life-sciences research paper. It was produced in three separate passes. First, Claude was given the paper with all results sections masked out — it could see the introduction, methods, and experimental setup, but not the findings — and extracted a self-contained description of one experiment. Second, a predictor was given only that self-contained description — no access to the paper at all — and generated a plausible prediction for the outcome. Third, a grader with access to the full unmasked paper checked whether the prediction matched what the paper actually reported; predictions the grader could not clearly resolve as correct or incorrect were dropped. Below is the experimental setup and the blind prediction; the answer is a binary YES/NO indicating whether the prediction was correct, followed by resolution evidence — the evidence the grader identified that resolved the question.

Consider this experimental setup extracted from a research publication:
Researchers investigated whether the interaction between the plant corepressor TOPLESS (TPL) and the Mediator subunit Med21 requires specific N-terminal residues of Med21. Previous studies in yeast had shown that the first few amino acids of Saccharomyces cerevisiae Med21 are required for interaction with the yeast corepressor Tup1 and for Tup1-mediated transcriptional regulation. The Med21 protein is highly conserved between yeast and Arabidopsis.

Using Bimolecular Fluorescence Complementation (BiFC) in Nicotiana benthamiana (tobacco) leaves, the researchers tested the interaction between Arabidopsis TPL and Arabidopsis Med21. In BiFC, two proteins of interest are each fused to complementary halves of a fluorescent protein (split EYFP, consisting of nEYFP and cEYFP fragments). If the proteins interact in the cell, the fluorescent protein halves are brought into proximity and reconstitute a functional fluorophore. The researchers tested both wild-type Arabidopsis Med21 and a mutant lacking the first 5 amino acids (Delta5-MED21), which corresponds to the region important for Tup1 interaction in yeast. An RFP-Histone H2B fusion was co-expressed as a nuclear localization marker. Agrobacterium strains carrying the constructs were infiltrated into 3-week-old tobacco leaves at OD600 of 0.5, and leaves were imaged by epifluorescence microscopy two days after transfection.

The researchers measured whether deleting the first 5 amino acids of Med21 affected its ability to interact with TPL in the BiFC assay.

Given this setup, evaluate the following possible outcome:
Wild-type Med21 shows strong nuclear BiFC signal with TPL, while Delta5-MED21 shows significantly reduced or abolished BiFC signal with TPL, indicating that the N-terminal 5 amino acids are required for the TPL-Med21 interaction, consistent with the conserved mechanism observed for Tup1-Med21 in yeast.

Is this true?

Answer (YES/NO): YES